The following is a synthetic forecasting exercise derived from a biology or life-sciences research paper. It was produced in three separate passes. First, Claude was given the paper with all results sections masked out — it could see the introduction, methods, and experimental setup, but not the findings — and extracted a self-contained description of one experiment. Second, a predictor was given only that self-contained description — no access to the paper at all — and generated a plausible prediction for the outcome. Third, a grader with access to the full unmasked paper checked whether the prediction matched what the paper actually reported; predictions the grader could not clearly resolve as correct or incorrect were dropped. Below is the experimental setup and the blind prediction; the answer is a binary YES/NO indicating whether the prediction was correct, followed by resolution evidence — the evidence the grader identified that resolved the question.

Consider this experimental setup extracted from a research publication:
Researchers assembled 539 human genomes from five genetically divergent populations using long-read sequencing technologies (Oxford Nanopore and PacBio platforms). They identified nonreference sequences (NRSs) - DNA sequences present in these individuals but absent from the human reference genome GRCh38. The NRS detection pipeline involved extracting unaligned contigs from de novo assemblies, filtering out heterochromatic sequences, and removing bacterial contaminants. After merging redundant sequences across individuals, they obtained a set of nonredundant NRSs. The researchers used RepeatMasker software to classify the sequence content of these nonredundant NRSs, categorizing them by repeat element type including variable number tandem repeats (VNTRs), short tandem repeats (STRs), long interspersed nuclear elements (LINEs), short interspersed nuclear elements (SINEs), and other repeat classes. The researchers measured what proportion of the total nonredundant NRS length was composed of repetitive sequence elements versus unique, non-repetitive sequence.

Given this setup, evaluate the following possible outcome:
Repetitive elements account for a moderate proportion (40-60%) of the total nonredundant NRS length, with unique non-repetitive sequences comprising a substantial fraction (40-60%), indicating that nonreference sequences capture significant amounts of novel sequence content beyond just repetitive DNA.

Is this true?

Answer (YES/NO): NO